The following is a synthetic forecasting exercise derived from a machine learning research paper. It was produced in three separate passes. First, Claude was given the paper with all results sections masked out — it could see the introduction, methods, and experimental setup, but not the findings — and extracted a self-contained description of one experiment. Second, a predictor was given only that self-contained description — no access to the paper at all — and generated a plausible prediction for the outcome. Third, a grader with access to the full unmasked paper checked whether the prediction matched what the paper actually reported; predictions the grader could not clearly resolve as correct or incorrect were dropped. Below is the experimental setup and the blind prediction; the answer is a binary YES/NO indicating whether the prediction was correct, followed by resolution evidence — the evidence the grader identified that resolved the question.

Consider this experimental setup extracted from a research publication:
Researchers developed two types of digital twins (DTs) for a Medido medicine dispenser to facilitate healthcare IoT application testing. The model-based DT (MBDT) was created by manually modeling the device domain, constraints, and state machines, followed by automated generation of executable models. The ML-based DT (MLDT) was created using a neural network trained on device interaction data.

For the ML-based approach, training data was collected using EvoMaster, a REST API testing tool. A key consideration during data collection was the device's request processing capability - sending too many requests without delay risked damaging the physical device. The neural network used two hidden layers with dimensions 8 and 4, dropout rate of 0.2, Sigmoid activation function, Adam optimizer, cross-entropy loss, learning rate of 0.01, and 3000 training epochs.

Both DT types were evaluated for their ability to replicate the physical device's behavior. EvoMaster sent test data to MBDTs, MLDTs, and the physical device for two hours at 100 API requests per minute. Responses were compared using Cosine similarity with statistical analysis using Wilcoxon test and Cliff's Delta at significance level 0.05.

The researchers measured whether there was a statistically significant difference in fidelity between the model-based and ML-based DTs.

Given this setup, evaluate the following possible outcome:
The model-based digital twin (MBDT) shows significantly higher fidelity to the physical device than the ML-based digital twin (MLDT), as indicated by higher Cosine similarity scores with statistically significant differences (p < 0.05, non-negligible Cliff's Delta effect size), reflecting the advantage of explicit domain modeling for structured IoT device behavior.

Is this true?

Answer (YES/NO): NO